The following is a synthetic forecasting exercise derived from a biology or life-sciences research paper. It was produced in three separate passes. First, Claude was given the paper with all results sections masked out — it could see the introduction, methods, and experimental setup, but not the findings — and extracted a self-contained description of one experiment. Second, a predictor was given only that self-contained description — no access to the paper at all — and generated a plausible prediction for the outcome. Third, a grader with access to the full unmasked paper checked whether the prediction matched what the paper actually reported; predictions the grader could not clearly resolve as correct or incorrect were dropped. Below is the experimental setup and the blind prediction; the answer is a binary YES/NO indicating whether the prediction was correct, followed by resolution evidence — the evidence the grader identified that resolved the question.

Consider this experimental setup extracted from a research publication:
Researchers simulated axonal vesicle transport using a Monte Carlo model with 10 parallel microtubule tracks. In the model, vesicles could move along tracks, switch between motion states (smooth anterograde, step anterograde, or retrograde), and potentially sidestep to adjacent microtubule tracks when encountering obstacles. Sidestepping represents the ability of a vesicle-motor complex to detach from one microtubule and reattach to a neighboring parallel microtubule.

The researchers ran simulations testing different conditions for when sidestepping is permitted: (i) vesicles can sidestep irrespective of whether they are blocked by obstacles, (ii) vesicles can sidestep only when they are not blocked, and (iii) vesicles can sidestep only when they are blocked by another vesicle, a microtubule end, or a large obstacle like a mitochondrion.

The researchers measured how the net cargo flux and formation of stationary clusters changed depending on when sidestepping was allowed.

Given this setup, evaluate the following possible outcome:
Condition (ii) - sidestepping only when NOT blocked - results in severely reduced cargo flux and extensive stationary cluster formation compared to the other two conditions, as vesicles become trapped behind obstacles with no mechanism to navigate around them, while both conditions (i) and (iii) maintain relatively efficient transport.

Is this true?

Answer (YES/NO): NO